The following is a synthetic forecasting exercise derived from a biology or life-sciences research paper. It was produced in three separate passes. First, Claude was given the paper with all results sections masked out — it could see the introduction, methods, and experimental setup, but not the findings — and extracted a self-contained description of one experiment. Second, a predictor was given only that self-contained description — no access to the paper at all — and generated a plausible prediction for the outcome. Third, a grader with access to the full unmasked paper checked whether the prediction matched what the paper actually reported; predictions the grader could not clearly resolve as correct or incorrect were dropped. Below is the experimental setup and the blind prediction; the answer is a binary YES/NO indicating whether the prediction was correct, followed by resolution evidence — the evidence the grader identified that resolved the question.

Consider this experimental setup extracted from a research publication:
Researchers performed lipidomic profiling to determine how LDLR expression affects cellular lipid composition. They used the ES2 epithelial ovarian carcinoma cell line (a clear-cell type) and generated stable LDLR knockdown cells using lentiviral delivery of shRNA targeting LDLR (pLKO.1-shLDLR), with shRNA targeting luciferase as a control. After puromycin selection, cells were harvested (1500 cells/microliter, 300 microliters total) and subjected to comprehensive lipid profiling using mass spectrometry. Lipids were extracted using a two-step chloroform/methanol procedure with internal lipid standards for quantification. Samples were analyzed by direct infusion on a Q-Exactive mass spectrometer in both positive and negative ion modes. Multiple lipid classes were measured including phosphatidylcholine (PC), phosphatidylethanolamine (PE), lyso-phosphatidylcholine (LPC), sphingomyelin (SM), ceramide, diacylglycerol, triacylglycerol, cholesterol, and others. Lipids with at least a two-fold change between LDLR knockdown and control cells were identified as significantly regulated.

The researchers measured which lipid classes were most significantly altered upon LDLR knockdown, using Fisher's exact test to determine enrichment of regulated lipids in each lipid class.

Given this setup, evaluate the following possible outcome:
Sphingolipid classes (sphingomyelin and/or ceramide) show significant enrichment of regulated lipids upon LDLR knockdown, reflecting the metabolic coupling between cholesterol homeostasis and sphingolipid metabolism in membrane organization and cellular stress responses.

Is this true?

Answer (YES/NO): NO